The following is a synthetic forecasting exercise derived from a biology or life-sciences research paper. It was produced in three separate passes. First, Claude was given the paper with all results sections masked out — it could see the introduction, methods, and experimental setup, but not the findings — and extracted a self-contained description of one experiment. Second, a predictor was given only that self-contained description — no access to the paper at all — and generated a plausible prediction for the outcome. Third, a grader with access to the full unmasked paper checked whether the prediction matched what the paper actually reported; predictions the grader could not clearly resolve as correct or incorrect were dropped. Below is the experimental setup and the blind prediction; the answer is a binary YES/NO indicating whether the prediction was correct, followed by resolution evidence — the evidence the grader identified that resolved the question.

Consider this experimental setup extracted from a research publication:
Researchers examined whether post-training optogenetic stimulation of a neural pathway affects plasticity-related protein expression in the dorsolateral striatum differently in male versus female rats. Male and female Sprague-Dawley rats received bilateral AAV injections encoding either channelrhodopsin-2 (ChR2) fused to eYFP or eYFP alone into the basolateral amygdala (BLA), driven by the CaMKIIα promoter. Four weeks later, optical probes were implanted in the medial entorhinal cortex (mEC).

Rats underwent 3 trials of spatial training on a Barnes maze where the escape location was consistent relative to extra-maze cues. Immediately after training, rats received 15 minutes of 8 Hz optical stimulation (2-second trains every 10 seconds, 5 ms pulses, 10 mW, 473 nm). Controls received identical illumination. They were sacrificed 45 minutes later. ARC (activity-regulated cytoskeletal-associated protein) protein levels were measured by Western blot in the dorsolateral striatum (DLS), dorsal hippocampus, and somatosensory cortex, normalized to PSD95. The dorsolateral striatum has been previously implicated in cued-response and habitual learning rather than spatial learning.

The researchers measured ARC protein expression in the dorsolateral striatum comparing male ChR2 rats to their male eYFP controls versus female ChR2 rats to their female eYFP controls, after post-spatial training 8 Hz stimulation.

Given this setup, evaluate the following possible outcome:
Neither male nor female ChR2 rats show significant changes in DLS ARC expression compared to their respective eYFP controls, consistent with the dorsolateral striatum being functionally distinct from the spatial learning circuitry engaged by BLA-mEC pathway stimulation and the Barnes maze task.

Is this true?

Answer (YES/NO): NO